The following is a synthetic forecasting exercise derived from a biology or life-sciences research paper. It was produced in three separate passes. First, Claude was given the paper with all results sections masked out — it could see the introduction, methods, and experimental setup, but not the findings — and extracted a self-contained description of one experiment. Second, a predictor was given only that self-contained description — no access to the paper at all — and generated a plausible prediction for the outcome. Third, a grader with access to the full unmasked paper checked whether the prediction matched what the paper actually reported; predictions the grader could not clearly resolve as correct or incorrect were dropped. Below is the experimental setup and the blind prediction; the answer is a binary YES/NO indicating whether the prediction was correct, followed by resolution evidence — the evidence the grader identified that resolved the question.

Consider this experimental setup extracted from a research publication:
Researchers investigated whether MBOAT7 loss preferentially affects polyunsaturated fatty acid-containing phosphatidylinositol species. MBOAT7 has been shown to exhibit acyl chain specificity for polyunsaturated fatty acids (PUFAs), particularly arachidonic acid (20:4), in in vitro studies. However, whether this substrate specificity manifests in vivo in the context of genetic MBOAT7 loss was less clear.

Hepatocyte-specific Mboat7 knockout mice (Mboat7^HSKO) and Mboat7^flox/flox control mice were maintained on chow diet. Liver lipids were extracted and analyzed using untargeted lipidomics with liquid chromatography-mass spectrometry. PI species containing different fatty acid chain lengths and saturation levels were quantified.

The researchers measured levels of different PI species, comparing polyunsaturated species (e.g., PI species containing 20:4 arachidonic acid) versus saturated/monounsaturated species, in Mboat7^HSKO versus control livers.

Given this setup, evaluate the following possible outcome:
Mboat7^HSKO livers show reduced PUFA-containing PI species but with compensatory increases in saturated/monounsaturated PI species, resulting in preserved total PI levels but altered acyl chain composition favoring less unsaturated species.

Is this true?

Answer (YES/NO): NO